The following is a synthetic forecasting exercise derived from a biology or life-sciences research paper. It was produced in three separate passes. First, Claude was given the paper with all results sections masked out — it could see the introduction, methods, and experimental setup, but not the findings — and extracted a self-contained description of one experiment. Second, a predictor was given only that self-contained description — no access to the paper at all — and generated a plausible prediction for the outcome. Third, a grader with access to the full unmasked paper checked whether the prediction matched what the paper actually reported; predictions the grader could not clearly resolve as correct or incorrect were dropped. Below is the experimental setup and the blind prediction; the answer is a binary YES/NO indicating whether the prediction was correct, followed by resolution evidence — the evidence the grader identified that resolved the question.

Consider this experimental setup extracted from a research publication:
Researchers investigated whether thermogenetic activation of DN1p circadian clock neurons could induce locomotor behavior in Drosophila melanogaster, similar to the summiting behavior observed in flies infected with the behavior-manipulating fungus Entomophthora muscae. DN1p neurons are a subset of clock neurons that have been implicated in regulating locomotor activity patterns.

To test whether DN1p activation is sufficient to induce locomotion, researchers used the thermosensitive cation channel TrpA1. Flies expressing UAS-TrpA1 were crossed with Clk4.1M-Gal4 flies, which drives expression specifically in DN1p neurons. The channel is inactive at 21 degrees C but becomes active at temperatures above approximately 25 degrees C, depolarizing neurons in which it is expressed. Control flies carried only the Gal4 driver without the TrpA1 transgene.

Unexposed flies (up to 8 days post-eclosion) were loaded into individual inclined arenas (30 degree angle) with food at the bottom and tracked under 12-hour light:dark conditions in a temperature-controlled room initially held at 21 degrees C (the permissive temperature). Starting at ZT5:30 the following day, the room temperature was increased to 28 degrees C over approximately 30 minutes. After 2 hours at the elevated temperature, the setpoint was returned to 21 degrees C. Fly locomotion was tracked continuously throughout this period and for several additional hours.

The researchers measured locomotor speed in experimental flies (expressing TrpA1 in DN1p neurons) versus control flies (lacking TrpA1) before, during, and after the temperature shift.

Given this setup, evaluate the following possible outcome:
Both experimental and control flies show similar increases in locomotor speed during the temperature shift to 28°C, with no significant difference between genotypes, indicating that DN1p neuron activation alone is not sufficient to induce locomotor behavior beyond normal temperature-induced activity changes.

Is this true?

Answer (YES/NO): NO